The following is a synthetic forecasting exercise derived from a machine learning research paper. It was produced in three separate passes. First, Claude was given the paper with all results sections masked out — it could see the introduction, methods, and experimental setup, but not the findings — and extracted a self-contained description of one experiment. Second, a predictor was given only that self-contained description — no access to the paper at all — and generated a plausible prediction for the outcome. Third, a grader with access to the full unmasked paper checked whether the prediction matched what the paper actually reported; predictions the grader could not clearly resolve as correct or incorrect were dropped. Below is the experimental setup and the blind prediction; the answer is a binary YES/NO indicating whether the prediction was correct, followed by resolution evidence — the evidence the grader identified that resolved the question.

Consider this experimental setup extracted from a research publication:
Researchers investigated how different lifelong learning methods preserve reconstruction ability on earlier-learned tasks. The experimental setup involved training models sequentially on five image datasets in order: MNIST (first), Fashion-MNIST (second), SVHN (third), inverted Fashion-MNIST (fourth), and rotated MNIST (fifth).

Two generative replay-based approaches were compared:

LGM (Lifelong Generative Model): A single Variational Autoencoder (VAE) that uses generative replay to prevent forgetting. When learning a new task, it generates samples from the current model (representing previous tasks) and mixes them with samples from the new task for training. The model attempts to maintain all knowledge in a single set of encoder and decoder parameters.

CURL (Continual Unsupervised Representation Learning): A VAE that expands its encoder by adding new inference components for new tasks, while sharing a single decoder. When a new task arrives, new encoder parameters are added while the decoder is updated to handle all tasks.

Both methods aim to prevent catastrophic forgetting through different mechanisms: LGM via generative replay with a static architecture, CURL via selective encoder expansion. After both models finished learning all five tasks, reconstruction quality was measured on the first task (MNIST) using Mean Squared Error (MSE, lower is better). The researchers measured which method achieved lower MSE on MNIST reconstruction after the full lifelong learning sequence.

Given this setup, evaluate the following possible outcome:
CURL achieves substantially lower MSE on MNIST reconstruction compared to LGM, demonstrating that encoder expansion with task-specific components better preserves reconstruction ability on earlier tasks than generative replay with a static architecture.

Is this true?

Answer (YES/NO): NO